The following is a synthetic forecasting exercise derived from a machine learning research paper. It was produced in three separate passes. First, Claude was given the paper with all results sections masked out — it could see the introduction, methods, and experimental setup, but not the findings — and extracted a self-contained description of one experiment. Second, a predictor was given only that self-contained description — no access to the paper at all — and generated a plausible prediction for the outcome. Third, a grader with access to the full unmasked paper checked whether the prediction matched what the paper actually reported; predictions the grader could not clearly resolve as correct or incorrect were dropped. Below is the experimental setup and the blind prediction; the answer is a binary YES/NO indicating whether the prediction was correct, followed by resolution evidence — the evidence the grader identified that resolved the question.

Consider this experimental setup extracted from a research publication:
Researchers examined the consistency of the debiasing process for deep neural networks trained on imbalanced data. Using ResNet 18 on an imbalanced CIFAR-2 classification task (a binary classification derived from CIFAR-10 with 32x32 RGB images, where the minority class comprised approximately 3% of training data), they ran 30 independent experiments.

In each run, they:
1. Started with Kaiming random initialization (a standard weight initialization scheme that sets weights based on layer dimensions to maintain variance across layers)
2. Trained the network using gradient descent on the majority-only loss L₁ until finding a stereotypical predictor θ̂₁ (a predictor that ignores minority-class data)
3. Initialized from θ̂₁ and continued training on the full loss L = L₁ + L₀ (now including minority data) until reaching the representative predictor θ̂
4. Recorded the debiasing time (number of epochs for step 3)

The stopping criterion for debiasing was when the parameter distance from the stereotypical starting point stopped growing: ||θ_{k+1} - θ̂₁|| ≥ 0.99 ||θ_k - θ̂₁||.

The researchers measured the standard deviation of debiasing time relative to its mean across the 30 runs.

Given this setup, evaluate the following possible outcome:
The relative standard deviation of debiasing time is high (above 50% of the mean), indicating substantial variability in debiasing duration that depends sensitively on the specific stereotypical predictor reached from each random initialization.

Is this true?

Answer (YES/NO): NO